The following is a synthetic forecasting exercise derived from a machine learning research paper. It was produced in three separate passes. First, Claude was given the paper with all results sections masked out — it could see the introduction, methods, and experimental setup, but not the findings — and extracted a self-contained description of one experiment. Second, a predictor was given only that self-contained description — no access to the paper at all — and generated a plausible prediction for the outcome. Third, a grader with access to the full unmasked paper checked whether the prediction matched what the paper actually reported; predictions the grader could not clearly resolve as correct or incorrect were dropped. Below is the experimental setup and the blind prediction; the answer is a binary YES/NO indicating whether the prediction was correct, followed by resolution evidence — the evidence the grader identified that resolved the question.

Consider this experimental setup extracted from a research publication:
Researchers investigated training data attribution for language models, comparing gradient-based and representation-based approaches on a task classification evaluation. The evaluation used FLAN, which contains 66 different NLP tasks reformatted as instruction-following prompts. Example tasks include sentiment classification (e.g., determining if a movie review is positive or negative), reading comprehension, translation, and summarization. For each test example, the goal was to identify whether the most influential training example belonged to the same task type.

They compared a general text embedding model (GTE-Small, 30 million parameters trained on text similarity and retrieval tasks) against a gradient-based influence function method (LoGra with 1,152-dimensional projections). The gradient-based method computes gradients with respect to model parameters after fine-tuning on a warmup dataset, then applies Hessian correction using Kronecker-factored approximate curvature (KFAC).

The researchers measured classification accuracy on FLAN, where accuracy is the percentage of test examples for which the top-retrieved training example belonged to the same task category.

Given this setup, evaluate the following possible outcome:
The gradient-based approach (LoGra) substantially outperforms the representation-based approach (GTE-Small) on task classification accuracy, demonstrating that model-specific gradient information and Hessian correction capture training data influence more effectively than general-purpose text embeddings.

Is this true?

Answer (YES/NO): YES